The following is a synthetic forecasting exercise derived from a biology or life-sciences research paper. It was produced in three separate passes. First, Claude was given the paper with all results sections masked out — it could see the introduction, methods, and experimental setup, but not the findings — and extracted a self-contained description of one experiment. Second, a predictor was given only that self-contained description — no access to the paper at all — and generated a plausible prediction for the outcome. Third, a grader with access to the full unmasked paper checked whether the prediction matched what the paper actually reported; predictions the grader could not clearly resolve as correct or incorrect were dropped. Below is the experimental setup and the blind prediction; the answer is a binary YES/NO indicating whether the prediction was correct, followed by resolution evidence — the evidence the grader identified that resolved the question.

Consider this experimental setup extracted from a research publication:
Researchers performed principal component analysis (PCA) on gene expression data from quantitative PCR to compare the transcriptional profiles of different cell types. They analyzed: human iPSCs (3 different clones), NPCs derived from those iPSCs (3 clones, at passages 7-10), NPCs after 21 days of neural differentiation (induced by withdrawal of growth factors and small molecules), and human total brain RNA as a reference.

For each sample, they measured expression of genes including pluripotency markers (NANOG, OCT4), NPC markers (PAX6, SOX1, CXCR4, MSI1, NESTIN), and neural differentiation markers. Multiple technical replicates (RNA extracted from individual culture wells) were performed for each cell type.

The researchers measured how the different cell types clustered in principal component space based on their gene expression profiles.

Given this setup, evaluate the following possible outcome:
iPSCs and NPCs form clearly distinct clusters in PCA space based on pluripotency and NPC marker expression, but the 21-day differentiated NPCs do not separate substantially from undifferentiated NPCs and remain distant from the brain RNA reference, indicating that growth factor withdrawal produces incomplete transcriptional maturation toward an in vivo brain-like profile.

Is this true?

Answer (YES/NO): NO